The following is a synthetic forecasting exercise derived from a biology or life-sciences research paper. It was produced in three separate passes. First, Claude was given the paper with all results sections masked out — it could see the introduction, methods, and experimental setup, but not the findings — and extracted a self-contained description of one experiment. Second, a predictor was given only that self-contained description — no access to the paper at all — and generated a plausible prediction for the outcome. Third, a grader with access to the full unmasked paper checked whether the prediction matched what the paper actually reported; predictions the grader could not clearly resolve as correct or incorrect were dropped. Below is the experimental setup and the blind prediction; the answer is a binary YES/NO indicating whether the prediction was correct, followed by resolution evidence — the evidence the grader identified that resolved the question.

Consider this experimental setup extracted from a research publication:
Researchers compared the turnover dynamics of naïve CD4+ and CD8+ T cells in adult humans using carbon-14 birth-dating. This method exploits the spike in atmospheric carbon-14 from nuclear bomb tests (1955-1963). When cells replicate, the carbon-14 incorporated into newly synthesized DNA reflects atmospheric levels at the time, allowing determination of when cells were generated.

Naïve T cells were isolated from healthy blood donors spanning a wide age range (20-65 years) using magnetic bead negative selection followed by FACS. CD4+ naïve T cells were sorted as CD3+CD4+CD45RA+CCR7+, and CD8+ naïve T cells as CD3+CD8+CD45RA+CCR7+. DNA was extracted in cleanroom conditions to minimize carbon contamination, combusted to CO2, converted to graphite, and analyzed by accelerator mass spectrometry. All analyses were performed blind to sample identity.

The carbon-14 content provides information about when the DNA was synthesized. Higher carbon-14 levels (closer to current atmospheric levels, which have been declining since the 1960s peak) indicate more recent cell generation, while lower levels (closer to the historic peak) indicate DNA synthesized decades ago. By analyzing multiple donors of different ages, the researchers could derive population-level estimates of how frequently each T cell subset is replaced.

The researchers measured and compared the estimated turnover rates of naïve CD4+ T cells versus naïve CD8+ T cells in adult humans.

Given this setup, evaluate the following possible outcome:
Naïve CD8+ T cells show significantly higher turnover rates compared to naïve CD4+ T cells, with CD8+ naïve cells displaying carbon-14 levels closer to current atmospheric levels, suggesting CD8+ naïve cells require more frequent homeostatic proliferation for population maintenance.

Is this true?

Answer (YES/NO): NO